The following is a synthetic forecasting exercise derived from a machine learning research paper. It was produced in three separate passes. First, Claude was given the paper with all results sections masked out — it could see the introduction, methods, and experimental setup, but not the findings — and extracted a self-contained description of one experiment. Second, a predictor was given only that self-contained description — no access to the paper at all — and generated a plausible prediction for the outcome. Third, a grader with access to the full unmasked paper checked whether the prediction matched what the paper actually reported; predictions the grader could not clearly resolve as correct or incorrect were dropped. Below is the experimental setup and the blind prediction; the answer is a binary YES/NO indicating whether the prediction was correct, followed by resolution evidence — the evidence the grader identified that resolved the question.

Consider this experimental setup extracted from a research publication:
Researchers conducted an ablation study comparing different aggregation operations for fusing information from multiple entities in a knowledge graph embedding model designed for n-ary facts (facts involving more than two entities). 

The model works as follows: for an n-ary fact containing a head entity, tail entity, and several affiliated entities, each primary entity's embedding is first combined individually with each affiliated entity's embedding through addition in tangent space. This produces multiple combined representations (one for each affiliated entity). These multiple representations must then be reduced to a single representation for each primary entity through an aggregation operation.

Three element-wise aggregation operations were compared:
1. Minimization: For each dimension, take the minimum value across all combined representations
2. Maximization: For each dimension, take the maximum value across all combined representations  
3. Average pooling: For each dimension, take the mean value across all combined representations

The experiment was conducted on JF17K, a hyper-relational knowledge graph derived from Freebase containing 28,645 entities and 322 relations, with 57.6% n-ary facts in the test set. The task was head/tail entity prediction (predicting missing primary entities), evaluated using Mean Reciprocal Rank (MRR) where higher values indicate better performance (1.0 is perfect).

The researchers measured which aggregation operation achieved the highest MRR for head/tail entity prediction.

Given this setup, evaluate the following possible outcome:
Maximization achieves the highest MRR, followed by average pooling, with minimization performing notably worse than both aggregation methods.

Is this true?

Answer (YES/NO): NO